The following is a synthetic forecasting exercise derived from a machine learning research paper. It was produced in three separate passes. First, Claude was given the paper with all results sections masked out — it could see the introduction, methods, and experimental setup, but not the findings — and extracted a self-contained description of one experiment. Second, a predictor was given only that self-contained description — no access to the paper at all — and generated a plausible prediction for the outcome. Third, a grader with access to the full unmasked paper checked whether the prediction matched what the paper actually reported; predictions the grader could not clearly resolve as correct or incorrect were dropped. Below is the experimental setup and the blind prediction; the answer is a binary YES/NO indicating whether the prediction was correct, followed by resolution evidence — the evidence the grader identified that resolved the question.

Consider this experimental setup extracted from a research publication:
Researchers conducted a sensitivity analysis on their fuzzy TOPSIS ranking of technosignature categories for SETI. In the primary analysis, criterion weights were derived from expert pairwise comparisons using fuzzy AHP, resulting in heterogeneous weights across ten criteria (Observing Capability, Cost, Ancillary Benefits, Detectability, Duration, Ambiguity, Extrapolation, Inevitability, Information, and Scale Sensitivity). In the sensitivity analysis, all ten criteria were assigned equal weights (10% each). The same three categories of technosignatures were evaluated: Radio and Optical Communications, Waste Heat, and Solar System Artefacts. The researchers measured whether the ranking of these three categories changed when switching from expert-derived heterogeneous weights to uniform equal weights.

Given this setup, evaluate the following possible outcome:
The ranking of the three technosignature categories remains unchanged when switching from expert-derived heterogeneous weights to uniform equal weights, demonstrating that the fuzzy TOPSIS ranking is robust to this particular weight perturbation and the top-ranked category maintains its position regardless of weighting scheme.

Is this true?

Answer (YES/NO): NO